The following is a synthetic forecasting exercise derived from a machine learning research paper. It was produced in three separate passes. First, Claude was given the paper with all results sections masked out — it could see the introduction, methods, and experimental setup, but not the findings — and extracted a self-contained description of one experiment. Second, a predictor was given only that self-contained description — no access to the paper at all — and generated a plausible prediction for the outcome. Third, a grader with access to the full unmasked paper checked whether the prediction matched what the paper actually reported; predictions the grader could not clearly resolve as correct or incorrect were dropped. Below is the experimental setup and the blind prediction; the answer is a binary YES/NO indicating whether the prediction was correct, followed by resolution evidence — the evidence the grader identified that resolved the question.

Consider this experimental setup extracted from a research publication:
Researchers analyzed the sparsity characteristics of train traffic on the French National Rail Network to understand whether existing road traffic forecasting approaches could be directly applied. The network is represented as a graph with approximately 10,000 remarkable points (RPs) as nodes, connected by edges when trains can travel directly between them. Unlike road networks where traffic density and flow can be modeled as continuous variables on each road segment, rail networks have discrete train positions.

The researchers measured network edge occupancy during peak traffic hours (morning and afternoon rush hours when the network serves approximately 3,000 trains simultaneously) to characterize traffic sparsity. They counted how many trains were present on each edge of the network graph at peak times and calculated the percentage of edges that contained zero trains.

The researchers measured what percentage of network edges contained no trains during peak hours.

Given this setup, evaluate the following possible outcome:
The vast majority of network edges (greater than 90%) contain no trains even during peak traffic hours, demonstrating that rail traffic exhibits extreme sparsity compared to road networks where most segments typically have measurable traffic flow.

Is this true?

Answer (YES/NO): YES